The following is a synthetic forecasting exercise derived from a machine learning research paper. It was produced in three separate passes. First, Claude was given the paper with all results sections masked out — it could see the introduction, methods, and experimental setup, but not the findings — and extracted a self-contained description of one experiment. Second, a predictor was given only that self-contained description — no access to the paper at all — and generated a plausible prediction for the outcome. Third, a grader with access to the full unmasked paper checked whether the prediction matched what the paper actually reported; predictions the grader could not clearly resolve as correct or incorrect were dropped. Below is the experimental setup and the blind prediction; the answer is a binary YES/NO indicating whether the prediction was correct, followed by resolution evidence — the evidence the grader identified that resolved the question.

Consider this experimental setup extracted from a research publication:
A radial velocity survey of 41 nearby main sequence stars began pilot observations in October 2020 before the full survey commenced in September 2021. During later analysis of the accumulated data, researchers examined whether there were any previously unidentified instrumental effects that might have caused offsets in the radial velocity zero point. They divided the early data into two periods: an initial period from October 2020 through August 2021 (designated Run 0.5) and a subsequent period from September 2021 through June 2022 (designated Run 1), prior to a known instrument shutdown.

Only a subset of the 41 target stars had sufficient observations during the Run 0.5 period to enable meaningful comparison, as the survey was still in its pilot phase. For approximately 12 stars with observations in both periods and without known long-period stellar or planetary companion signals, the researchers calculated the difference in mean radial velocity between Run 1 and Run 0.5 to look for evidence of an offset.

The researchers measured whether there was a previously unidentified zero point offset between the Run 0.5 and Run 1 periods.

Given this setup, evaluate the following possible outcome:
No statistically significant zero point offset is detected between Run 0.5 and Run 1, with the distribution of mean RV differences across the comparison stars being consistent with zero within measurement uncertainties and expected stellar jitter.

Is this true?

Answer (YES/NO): NO